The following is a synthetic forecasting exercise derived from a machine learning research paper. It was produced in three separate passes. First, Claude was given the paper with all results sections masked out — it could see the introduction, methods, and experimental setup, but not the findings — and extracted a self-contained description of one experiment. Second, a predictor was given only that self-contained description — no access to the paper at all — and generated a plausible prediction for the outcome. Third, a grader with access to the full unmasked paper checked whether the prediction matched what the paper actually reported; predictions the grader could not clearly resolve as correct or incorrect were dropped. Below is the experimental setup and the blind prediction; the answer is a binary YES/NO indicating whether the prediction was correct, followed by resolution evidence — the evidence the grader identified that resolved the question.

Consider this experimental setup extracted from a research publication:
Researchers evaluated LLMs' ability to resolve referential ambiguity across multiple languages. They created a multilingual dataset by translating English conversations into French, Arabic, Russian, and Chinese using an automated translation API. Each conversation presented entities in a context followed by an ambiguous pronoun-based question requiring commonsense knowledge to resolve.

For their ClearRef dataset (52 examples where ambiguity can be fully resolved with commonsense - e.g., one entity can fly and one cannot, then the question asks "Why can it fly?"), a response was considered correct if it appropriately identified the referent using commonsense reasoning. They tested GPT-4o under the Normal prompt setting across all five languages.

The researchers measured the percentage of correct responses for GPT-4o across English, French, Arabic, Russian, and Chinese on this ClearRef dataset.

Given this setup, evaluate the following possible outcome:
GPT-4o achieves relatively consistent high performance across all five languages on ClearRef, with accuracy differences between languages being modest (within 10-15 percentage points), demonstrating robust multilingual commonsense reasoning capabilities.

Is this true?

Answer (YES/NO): YES